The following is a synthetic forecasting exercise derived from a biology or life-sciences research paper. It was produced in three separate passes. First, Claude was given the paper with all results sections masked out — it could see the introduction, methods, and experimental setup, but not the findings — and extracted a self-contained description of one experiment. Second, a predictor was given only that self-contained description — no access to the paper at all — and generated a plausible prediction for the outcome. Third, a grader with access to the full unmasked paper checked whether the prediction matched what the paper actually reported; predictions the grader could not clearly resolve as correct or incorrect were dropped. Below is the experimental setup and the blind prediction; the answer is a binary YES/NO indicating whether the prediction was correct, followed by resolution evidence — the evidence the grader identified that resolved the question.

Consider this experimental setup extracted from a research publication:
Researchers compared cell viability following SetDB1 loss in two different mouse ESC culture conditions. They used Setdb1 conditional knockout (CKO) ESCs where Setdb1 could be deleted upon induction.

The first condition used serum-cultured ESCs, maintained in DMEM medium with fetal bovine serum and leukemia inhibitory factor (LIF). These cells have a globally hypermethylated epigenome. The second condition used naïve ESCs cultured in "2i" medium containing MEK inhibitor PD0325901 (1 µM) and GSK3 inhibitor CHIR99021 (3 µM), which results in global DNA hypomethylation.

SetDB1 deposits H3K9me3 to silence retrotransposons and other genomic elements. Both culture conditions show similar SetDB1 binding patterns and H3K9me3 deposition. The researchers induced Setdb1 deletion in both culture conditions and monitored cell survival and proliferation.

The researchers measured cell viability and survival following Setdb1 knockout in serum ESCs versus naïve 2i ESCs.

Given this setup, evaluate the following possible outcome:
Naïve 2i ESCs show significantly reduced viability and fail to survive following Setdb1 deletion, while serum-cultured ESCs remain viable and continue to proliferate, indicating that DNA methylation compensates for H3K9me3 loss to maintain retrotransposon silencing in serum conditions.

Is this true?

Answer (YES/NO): NO